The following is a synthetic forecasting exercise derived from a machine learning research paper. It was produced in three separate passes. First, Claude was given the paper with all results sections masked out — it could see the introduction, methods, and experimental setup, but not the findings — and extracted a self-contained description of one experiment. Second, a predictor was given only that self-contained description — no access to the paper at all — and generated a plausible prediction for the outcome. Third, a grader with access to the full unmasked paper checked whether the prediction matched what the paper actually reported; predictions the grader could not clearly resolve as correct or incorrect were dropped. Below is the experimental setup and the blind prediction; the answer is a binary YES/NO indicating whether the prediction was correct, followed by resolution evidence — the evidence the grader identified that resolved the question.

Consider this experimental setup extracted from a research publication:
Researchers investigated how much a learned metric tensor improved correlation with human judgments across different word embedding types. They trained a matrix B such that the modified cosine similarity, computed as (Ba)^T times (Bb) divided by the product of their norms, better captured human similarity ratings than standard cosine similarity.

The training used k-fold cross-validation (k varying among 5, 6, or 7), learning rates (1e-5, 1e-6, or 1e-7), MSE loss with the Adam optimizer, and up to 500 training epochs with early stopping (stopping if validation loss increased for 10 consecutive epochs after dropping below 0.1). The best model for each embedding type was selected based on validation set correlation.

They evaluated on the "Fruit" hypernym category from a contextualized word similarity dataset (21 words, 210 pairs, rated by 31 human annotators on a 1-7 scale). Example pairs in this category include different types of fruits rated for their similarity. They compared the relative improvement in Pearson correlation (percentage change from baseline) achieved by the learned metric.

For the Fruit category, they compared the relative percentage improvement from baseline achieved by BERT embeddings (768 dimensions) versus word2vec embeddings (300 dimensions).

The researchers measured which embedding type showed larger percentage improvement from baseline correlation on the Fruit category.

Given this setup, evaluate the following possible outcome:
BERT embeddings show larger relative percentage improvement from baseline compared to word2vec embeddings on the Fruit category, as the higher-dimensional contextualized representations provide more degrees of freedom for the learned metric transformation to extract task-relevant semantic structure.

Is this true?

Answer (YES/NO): YES